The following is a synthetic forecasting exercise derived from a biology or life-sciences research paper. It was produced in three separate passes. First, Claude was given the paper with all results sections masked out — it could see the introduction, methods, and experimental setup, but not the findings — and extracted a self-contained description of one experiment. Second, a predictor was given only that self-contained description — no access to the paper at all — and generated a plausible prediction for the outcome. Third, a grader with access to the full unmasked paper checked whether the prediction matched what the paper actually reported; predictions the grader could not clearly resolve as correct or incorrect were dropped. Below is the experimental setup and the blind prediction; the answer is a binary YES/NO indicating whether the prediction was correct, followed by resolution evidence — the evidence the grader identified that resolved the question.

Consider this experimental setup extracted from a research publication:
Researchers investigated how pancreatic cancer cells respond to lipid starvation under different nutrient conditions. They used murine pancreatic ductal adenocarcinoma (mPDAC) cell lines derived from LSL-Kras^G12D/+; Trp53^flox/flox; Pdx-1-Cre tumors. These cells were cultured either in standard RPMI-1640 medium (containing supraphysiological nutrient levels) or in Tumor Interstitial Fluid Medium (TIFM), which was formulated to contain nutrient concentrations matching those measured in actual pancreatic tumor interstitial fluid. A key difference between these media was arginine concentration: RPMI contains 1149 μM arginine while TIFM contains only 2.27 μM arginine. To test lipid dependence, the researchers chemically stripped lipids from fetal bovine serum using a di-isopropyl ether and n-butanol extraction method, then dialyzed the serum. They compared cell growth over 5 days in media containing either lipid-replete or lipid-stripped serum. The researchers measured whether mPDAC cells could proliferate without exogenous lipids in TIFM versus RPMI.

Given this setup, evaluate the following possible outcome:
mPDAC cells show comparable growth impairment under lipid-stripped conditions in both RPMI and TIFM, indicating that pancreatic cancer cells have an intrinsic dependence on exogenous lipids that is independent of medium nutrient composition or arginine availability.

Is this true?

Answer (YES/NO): NO